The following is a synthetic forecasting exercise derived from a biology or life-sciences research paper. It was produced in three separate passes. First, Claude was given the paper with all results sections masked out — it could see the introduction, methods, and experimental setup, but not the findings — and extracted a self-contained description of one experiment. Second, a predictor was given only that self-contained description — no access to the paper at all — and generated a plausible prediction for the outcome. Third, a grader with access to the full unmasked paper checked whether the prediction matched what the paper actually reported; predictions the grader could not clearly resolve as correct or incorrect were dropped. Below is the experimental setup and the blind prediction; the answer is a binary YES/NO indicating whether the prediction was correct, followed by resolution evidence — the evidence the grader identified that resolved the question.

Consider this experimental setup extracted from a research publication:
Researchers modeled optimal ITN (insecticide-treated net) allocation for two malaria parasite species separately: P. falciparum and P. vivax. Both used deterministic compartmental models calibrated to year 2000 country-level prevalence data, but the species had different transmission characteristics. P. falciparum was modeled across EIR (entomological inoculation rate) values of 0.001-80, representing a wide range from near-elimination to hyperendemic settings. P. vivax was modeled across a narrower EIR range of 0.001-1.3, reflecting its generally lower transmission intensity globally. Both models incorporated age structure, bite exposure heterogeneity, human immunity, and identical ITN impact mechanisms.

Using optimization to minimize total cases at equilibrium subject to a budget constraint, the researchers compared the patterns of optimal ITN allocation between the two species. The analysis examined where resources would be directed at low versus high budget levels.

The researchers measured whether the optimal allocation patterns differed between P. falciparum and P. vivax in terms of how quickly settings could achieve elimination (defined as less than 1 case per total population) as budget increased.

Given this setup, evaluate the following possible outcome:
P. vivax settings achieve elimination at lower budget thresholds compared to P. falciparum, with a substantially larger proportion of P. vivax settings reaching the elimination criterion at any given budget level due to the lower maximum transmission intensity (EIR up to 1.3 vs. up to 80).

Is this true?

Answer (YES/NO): NO